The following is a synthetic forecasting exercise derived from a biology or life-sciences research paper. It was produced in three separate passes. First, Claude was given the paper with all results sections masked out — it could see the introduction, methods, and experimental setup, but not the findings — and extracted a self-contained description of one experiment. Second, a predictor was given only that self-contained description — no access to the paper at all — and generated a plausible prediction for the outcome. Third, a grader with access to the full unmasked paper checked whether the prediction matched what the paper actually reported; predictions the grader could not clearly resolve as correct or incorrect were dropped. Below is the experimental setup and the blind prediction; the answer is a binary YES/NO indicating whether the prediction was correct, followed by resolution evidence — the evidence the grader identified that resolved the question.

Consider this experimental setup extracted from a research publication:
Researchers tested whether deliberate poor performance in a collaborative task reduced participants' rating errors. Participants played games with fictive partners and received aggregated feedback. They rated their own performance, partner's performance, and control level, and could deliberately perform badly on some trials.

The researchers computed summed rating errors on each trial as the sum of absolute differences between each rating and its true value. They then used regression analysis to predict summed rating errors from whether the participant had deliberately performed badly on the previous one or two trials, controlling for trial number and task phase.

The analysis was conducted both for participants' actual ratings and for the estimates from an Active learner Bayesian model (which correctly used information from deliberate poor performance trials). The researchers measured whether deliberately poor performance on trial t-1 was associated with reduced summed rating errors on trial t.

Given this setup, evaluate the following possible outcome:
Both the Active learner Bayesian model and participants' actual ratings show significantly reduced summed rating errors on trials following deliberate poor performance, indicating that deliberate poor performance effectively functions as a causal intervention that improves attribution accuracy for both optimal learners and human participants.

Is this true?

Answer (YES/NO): YES